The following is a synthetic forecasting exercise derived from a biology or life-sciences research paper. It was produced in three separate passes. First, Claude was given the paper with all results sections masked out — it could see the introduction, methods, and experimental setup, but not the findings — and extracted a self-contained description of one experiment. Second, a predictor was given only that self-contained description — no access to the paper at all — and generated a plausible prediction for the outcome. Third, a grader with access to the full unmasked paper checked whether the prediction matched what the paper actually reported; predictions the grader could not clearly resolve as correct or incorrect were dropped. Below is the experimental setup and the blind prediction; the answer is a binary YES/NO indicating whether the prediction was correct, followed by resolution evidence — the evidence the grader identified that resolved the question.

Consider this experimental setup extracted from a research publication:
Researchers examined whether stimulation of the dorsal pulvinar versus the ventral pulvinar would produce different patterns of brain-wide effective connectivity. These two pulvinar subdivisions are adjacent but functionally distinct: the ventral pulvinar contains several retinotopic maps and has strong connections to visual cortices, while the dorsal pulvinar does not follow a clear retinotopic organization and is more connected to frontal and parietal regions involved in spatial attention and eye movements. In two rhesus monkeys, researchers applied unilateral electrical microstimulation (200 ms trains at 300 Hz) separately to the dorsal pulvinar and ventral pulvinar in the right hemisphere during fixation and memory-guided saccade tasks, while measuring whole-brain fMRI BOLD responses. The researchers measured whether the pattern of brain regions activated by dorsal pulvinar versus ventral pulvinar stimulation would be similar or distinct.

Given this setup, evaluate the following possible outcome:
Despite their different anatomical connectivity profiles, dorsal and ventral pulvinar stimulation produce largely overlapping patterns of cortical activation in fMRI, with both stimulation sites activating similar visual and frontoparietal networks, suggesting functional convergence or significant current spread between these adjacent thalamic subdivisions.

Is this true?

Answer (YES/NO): NO